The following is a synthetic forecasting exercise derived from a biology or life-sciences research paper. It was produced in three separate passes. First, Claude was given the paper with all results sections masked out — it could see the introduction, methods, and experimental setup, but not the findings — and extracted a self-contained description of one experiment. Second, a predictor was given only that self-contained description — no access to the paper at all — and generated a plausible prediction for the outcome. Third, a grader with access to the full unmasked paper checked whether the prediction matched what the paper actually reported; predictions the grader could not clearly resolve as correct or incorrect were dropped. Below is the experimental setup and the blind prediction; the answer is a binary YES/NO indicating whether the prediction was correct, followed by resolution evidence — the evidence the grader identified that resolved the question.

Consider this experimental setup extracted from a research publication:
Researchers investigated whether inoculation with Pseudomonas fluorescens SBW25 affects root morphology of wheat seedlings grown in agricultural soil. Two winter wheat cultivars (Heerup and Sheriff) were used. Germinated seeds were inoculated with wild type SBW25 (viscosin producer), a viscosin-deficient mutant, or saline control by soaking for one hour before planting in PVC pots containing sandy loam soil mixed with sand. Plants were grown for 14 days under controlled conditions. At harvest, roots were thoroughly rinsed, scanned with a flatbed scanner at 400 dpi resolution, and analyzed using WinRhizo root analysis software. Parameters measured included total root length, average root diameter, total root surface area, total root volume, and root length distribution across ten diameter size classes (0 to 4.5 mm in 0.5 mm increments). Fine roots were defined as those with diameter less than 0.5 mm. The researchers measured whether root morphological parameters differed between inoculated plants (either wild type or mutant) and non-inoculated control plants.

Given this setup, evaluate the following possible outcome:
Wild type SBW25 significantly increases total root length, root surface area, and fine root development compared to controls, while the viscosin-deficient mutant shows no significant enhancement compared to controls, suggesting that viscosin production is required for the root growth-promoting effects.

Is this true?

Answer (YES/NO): NO